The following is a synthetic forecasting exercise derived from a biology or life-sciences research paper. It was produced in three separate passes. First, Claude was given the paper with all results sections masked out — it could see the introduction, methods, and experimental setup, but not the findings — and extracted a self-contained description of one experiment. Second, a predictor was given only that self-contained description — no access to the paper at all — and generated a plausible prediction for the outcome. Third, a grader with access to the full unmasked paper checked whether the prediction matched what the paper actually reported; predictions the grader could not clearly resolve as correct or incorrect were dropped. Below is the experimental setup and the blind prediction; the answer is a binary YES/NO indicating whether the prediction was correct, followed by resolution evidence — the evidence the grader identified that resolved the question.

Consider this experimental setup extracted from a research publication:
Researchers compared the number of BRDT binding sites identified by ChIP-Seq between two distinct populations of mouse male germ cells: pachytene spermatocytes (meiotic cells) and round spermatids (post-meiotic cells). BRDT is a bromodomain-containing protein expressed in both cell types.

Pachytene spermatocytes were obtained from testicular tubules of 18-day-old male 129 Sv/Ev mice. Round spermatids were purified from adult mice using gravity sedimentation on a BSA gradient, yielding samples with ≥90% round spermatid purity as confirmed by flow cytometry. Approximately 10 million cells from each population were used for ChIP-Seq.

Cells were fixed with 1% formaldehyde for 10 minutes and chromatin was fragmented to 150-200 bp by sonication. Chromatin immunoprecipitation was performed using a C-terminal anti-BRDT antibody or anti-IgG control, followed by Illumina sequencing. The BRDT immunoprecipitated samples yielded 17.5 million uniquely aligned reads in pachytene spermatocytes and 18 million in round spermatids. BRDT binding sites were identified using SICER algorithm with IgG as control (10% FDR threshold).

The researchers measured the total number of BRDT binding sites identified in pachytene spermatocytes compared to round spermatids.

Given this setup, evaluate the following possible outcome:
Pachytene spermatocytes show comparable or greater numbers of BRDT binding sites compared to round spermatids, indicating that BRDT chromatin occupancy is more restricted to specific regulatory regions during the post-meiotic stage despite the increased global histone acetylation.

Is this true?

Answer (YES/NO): YES